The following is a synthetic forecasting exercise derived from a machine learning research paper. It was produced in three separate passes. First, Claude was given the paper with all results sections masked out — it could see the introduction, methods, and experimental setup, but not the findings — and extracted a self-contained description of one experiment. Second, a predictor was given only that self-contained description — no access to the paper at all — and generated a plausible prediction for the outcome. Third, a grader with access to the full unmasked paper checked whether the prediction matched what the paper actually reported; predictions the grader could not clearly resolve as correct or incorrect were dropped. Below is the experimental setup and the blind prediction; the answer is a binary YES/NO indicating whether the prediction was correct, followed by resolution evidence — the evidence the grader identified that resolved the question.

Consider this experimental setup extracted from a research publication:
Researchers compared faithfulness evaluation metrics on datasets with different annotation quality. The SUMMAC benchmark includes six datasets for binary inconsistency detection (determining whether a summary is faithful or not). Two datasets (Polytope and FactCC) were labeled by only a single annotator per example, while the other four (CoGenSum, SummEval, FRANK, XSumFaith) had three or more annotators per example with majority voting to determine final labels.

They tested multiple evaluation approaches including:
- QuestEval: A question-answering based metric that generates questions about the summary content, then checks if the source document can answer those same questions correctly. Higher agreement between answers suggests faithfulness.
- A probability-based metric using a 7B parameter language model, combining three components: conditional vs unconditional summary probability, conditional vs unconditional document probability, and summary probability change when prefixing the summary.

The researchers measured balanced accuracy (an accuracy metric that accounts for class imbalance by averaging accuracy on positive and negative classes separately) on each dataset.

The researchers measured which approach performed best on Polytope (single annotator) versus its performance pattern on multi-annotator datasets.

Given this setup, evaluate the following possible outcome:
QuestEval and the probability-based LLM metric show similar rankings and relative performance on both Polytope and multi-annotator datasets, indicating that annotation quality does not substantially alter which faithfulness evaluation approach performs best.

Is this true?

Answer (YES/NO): NO